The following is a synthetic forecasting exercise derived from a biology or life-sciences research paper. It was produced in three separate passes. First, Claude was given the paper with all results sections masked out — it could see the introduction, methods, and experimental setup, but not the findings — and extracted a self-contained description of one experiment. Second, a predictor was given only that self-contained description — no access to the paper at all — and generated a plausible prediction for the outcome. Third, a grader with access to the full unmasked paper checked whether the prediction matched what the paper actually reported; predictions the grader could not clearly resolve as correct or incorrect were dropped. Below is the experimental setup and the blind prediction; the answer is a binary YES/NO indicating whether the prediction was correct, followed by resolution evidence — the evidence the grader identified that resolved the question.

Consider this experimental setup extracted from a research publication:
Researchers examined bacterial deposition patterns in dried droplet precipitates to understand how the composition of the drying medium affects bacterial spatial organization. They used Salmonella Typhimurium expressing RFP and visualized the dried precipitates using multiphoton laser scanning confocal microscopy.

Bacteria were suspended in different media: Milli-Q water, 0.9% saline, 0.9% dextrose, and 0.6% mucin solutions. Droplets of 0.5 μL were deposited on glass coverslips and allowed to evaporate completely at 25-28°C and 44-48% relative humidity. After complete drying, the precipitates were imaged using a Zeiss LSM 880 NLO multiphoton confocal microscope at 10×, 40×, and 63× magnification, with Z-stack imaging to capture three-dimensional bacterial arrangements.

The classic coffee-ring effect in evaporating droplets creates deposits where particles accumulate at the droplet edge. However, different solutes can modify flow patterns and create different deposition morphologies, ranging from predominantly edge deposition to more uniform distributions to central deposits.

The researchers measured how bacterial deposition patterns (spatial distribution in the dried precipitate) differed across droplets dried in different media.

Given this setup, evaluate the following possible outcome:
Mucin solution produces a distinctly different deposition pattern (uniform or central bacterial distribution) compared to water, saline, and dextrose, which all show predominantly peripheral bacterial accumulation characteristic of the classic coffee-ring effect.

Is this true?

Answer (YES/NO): NO